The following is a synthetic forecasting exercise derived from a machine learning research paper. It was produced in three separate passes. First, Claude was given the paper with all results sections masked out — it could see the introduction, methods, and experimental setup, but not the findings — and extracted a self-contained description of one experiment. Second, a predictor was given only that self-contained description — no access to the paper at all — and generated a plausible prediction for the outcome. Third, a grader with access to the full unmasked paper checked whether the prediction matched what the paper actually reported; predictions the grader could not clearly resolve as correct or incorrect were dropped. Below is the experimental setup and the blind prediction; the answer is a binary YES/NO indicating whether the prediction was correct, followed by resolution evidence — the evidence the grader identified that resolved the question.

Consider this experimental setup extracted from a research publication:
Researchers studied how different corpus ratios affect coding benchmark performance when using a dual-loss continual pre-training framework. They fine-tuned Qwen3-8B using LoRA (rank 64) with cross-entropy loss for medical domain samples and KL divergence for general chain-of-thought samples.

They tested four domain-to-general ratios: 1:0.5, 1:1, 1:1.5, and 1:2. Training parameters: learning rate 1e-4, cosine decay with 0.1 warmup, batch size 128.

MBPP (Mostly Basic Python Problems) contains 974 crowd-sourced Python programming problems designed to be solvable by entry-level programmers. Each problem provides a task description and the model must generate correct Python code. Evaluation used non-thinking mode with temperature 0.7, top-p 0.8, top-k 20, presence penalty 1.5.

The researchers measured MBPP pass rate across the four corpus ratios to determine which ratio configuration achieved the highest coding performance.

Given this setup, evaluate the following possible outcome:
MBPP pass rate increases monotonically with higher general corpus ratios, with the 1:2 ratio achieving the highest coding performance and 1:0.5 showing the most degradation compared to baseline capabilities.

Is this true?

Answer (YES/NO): NO